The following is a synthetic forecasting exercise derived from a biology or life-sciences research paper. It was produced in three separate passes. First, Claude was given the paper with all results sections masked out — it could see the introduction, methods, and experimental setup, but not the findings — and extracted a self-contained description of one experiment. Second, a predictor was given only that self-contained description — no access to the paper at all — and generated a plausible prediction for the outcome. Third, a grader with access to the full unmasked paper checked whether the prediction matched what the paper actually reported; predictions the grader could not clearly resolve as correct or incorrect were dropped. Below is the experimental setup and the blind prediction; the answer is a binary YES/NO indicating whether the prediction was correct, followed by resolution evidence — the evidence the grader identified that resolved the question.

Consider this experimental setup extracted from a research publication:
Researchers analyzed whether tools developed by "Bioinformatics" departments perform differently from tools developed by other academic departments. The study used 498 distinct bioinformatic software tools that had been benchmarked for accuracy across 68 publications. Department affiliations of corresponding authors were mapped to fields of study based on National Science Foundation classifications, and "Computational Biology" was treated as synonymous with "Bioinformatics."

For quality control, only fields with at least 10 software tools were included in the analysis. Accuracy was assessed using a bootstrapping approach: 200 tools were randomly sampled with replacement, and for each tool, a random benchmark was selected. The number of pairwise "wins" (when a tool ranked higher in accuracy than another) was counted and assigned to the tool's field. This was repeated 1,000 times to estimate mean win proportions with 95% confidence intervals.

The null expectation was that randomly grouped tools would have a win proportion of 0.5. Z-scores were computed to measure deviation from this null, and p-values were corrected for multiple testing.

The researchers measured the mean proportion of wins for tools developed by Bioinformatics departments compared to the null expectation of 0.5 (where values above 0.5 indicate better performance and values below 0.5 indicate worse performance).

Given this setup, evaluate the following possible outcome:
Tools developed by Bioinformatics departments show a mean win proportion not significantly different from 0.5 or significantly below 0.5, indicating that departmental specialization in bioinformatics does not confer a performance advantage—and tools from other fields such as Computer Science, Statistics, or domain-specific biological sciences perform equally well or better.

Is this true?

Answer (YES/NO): YES